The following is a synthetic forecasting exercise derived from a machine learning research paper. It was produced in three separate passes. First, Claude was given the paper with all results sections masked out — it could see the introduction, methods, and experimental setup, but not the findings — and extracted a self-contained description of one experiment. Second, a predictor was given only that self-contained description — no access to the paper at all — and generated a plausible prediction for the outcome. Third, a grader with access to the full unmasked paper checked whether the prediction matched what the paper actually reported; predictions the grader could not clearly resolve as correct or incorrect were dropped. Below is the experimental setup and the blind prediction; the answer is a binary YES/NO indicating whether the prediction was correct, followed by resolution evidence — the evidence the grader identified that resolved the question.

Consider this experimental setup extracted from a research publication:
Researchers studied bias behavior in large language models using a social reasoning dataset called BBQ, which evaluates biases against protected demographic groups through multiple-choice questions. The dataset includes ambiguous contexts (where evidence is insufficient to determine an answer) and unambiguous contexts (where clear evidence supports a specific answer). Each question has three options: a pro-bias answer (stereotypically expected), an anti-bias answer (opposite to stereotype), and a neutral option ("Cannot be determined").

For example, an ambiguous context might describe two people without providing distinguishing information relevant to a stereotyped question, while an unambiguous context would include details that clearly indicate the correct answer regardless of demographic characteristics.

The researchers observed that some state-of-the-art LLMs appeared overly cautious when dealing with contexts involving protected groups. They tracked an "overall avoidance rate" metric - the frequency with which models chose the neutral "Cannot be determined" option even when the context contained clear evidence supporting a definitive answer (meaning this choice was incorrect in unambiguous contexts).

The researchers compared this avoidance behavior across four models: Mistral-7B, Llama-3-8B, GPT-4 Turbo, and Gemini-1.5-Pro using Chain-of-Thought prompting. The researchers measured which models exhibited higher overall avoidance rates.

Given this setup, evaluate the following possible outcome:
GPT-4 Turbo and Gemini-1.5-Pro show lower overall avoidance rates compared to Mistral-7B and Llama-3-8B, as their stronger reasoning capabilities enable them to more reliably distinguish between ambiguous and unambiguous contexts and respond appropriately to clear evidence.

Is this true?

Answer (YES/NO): NO